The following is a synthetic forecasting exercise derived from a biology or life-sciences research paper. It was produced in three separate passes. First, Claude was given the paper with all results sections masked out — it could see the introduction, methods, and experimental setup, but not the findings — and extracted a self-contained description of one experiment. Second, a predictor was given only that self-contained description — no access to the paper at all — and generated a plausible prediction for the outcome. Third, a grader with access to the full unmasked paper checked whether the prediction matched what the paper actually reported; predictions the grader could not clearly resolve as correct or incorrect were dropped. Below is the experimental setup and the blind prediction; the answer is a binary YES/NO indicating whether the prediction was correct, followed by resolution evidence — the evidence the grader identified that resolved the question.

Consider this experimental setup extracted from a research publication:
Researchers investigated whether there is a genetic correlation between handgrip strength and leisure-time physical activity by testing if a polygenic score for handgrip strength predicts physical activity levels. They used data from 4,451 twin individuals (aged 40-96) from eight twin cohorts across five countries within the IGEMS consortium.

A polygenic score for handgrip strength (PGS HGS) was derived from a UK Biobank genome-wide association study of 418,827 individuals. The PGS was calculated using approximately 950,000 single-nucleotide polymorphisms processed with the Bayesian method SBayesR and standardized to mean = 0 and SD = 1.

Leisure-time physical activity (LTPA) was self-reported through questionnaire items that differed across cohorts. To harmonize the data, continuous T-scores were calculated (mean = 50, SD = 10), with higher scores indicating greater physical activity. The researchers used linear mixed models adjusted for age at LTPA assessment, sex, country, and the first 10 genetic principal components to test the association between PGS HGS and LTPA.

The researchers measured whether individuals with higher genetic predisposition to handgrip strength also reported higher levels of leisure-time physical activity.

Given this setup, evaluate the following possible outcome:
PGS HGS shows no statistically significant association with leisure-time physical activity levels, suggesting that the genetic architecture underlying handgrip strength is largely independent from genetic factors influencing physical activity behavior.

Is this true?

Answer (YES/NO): YES